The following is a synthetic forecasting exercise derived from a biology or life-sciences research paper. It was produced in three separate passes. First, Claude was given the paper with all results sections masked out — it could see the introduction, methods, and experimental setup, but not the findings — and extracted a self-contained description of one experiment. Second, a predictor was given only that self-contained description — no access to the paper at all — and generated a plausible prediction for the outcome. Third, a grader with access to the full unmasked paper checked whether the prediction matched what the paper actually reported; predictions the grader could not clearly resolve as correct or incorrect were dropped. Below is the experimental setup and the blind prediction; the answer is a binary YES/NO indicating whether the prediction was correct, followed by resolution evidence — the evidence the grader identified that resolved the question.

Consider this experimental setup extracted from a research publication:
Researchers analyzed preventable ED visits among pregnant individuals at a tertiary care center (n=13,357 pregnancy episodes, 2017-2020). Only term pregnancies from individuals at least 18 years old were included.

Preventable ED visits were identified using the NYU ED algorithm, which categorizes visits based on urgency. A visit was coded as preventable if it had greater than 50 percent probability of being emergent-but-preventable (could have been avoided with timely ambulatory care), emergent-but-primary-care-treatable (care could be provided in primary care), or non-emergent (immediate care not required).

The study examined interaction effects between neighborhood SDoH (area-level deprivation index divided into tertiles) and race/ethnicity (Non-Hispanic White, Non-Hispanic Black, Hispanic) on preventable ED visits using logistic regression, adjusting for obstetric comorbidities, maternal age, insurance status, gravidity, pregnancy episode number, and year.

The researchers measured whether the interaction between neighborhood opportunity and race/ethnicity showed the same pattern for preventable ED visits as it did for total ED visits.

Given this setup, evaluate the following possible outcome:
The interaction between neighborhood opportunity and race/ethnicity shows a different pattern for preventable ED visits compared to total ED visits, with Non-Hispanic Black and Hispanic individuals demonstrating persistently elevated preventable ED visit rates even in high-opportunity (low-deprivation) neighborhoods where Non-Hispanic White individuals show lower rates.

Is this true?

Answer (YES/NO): NO